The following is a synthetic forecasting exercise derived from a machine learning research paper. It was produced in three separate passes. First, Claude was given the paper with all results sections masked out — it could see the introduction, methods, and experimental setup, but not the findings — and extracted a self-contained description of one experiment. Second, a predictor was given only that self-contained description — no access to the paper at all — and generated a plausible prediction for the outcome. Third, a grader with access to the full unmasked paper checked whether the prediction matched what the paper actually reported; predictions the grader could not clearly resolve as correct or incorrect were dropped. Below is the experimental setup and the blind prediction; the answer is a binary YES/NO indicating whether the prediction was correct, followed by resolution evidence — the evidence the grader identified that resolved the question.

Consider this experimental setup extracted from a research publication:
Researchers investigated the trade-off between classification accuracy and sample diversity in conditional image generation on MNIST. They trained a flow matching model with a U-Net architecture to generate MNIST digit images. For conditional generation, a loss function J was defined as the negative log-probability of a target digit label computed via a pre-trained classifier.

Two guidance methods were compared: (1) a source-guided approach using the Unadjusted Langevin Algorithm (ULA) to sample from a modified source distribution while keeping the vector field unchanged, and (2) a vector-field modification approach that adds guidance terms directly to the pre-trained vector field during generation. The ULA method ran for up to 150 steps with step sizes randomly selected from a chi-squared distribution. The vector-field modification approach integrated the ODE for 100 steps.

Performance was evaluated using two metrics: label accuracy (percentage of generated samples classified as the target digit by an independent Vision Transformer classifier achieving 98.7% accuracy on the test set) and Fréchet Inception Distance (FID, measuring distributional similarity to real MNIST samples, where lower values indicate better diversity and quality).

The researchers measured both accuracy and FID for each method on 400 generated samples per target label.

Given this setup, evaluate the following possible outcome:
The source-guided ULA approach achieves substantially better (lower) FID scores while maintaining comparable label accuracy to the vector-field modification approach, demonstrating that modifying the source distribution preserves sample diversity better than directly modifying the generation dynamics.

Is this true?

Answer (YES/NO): NO